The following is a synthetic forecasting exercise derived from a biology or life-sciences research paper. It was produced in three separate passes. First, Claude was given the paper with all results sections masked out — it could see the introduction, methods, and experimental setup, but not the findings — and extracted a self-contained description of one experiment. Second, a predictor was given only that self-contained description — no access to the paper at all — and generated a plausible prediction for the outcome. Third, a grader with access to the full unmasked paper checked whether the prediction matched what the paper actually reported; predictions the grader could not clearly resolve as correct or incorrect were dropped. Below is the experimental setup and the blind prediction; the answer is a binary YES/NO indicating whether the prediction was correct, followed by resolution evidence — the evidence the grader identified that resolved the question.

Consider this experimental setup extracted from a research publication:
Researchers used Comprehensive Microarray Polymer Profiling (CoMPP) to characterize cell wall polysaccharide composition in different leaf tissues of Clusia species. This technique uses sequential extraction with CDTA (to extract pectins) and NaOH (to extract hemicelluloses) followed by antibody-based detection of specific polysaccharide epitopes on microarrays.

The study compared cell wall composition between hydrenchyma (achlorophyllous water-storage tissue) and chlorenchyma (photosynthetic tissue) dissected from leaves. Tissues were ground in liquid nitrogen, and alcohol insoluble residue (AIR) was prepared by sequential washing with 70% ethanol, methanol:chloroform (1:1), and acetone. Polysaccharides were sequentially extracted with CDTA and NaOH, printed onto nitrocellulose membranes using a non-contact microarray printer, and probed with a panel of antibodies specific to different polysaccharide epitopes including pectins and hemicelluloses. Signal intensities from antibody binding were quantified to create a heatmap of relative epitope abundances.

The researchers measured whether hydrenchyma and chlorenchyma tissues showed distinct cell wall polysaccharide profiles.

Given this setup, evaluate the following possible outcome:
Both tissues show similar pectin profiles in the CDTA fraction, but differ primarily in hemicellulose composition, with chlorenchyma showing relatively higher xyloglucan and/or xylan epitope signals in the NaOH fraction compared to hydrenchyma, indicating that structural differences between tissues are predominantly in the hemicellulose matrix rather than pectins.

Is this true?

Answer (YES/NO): NO